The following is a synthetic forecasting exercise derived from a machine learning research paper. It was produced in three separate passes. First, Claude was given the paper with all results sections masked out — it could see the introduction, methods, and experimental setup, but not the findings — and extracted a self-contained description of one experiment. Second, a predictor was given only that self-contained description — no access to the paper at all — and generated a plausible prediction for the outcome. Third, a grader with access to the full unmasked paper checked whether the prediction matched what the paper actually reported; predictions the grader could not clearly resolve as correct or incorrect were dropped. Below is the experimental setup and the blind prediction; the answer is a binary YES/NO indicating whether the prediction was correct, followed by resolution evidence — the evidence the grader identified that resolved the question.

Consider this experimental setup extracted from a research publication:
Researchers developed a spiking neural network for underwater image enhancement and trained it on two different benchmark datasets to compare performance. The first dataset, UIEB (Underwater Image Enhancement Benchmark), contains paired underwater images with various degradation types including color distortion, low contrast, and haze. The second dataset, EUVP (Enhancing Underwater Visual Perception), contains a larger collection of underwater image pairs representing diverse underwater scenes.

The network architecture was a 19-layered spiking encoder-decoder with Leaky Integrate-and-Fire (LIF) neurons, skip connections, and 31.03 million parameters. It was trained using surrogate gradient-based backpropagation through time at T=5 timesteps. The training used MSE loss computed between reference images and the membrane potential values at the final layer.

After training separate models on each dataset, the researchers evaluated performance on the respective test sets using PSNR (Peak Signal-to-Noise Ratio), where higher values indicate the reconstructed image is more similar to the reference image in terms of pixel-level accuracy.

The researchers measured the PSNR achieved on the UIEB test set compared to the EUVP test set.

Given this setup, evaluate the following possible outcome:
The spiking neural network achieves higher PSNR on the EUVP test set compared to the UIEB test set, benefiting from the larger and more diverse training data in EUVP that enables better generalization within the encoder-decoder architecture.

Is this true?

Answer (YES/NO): YES